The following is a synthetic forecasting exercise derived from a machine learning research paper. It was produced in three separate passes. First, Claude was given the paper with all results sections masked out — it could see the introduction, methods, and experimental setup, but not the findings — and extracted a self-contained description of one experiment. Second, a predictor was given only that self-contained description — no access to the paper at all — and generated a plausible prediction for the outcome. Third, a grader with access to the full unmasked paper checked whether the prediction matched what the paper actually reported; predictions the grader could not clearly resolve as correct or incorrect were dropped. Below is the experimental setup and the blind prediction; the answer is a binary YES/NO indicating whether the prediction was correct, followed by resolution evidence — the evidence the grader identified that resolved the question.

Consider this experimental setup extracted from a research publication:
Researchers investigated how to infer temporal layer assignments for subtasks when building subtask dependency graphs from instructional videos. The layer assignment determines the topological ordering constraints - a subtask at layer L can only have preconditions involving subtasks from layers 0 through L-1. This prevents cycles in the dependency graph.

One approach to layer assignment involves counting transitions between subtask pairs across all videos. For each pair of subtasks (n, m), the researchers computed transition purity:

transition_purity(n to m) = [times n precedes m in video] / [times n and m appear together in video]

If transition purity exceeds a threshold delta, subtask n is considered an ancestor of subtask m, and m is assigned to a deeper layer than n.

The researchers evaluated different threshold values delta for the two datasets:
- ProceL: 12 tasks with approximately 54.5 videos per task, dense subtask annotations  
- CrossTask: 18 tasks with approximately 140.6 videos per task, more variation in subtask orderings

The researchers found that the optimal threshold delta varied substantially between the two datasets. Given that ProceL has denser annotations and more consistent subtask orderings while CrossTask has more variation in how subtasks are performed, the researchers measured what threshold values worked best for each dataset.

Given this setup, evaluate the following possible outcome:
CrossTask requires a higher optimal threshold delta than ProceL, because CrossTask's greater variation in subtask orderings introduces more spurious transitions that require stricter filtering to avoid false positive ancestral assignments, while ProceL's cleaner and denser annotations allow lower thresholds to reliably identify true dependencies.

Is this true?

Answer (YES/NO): NO